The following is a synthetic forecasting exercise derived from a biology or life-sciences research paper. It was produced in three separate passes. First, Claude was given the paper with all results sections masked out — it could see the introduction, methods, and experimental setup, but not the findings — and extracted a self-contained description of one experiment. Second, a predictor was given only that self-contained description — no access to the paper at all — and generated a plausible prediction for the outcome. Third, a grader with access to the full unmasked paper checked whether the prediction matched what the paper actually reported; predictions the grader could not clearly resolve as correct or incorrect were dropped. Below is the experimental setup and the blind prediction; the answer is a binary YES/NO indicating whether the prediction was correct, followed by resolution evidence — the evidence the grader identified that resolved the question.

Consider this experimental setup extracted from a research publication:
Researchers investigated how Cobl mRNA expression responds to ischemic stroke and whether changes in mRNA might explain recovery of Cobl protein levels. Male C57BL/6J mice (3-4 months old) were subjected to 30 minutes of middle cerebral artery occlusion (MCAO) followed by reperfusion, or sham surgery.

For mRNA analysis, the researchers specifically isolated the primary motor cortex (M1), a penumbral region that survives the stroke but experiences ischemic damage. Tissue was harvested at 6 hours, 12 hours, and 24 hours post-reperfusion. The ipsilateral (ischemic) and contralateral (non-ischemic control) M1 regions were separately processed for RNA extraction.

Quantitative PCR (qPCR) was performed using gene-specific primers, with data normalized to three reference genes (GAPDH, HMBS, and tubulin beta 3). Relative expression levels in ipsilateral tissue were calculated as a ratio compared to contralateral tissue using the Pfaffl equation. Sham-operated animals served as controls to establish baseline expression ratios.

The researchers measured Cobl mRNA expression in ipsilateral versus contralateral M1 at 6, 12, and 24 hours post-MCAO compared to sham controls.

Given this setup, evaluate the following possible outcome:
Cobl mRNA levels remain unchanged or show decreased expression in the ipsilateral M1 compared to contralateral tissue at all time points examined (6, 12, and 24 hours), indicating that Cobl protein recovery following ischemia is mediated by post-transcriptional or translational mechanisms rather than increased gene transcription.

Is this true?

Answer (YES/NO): NO